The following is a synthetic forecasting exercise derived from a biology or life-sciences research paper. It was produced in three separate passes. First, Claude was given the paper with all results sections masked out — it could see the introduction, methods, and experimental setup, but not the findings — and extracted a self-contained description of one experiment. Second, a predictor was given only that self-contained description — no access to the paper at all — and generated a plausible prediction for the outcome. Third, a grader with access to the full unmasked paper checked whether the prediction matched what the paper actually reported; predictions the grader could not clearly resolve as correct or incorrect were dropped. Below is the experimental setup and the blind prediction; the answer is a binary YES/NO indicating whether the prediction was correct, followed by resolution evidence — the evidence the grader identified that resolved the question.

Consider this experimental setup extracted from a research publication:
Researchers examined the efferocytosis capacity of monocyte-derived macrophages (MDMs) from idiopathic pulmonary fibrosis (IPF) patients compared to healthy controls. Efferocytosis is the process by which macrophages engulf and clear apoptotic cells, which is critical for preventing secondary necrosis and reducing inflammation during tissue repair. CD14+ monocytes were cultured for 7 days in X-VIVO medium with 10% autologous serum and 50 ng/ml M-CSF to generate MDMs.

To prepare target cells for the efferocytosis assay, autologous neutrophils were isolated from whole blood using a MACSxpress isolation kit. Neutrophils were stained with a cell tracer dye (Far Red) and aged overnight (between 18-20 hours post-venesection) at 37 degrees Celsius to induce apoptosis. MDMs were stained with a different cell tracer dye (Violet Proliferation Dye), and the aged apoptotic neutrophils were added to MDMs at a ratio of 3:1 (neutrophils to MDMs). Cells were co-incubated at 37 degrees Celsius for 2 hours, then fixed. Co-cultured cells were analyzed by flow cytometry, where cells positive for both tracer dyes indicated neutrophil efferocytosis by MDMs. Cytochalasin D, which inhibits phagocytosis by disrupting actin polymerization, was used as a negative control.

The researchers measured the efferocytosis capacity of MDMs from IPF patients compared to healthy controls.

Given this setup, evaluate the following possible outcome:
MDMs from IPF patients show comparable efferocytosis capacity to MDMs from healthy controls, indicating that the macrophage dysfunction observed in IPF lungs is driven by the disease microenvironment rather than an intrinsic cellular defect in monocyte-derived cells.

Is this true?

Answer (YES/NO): NO